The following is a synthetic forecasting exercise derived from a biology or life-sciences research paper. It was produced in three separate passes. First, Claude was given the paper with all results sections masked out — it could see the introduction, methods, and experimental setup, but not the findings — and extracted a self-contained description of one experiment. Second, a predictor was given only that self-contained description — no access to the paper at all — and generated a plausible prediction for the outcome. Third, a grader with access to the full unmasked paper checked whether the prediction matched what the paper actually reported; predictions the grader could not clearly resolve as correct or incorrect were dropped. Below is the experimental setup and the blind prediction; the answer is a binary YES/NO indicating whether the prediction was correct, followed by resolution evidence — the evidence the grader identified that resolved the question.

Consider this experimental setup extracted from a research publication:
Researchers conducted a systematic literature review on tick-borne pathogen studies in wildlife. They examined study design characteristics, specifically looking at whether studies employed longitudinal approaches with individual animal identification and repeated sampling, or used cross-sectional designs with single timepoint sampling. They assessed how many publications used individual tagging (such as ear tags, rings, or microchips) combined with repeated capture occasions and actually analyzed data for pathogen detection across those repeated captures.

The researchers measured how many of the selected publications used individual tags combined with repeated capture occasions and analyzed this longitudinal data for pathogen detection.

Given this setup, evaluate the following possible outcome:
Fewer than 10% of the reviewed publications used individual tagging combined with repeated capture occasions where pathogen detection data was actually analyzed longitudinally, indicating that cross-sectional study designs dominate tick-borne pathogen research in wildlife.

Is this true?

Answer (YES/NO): YES